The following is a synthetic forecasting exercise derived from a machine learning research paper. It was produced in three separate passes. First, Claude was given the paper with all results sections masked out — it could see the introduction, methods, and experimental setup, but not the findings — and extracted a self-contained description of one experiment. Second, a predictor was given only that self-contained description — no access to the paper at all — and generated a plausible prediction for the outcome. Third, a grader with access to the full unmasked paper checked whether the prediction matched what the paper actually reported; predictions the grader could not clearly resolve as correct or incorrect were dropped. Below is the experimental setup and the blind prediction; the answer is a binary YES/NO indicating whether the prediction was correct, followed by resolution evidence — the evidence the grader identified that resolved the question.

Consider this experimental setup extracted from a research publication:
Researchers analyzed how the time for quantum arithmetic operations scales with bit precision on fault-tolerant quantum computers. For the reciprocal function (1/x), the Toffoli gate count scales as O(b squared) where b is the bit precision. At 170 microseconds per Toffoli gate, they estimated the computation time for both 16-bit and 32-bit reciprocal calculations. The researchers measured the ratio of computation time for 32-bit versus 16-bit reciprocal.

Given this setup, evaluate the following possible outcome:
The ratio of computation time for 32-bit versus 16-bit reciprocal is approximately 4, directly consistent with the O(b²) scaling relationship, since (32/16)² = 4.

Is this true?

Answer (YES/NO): YES